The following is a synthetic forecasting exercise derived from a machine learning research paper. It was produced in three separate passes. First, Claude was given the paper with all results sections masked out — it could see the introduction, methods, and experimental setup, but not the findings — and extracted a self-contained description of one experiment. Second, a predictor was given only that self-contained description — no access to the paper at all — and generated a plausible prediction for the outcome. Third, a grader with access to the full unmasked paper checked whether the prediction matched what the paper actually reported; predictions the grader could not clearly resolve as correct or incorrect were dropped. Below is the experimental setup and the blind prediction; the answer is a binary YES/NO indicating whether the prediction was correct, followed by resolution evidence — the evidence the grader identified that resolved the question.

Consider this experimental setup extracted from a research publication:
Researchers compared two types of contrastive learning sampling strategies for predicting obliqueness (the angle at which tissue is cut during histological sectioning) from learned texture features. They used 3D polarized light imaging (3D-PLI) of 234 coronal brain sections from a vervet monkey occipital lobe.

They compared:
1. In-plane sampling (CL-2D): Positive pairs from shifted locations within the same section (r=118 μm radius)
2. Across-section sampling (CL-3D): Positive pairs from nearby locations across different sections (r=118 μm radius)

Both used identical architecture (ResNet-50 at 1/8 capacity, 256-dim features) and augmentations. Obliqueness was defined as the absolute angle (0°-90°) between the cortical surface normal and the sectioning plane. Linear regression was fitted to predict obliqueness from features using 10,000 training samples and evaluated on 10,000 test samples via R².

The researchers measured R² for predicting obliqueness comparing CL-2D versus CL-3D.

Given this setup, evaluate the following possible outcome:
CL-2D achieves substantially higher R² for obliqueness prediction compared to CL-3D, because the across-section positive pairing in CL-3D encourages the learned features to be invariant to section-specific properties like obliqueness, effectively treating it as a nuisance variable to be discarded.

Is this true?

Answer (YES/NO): NO